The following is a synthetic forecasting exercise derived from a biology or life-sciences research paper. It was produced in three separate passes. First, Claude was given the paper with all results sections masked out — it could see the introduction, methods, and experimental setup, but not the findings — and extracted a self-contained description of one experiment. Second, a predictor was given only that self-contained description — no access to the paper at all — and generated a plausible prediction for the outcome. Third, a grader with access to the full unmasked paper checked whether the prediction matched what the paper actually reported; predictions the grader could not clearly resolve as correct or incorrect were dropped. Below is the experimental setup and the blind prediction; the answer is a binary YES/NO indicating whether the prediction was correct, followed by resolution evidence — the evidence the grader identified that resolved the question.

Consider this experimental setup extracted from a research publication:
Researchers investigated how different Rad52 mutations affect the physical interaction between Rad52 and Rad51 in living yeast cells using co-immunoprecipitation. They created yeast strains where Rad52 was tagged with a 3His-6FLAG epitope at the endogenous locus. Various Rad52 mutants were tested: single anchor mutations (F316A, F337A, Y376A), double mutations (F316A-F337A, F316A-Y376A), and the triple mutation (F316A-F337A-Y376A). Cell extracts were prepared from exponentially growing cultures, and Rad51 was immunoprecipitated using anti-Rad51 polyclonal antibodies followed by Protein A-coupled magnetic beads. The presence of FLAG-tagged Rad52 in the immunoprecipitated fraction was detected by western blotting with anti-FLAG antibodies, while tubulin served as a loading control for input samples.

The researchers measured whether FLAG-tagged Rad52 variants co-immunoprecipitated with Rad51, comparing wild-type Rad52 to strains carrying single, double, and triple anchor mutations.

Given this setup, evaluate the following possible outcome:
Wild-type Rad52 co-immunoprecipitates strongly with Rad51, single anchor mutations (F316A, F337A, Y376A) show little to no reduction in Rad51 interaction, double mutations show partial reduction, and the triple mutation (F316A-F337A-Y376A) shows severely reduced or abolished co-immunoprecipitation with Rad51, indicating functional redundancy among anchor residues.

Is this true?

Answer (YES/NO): NO